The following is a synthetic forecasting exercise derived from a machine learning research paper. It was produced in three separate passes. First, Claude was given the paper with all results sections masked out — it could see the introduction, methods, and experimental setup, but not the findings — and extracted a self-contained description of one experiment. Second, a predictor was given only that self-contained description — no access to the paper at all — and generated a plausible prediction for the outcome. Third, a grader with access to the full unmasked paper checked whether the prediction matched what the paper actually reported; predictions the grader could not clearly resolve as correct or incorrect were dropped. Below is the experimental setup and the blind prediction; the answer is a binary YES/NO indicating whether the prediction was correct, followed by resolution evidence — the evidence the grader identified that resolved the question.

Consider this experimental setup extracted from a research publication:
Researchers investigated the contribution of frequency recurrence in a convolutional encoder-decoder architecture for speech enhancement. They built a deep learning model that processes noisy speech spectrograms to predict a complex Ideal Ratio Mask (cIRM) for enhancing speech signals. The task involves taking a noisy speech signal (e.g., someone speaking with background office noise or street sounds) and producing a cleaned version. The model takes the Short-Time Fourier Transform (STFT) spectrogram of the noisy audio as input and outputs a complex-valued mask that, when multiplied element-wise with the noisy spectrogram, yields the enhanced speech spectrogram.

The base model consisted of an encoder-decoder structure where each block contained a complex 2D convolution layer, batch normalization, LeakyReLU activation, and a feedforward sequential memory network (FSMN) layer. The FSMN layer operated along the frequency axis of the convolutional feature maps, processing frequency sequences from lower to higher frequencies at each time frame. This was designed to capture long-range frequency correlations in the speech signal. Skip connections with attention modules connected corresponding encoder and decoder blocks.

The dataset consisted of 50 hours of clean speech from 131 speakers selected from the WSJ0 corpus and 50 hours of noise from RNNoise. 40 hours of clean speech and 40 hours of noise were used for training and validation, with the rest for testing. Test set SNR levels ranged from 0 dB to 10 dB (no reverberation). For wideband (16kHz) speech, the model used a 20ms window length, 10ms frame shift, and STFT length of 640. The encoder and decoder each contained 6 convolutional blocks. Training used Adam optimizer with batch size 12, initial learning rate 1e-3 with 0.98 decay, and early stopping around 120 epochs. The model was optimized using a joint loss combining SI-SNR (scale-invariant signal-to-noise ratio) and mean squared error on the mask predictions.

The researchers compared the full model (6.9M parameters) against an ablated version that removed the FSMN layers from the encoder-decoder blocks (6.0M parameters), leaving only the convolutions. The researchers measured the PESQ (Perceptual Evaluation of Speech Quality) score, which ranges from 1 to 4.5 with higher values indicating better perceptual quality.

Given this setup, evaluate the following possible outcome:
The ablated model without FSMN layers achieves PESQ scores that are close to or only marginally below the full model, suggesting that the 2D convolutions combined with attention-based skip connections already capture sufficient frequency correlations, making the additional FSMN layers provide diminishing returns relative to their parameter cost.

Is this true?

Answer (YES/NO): NO